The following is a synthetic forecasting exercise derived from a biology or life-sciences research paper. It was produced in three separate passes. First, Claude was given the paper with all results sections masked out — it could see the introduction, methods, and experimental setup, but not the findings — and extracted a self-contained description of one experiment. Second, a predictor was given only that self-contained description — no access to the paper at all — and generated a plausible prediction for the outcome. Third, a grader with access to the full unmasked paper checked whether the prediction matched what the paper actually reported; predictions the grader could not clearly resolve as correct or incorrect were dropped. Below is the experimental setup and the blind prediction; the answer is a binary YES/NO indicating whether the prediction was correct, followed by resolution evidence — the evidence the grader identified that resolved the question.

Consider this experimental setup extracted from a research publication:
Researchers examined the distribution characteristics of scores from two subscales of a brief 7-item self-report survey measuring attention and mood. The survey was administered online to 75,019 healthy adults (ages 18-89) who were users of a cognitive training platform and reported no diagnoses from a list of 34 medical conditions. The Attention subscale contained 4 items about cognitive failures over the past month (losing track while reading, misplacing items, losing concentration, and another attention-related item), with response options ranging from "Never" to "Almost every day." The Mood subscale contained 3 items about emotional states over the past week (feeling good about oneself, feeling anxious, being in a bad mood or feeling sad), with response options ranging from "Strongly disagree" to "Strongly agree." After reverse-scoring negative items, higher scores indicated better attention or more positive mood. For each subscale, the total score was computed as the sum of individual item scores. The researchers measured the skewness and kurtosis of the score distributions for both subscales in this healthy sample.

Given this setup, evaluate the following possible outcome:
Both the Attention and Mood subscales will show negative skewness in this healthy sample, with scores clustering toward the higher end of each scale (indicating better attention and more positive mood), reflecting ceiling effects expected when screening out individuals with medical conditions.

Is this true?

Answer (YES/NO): YES